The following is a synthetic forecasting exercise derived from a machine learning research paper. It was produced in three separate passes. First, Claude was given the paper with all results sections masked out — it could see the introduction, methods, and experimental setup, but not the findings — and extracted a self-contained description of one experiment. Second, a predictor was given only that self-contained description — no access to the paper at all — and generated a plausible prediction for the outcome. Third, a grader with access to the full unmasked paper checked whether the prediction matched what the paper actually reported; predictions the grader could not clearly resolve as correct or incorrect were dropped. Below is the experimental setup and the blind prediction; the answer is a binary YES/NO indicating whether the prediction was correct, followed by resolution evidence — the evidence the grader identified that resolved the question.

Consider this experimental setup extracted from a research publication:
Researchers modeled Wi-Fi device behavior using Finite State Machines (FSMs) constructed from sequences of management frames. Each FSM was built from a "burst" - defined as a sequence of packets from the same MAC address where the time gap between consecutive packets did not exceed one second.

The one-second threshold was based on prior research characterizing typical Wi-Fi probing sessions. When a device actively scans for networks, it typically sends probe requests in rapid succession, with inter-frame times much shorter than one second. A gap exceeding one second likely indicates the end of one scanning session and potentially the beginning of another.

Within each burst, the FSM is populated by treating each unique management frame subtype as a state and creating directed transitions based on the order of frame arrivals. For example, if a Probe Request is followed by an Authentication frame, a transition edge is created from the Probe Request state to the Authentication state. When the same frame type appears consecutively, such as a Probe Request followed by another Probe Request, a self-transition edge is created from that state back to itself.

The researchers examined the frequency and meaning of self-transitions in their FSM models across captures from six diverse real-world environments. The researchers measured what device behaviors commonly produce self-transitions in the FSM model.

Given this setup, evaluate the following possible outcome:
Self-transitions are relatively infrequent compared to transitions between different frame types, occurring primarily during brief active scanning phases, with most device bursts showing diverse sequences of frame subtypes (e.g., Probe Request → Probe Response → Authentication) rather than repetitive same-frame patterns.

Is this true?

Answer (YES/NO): NO